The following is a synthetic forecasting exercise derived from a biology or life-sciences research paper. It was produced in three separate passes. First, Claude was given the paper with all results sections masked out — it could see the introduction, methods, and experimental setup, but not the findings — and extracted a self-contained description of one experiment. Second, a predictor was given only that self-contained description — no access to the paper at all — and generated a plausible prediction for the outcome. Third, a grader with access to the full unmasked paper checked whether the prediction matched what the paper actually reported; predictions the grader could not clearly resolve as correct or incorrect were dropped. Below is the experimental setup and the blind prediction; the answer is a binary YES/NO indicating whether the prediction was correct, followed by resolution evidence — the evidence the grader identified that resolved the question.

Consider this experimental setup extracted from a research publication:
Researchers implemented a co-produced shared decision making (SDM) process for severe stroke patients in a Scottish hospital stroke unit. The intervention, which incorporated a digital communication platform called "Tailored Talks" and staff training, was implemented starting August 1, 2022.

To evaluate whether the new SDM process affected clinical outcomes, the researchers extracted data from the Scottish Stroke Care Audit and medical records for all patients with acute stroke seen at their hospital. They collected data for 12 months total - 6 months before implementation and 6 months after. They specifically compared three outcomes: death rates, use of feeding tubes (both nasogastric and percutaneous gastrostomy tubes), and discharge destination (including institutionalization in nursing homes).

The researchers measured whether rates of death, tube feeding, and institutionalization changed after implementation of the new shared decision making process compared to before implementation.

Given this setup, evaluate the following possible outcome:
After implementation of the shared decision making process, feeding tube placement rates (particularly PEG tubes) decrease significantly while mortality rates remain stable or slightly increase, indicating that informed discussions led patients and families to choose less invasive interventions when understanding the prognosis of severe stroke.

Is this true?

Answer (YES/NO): NO